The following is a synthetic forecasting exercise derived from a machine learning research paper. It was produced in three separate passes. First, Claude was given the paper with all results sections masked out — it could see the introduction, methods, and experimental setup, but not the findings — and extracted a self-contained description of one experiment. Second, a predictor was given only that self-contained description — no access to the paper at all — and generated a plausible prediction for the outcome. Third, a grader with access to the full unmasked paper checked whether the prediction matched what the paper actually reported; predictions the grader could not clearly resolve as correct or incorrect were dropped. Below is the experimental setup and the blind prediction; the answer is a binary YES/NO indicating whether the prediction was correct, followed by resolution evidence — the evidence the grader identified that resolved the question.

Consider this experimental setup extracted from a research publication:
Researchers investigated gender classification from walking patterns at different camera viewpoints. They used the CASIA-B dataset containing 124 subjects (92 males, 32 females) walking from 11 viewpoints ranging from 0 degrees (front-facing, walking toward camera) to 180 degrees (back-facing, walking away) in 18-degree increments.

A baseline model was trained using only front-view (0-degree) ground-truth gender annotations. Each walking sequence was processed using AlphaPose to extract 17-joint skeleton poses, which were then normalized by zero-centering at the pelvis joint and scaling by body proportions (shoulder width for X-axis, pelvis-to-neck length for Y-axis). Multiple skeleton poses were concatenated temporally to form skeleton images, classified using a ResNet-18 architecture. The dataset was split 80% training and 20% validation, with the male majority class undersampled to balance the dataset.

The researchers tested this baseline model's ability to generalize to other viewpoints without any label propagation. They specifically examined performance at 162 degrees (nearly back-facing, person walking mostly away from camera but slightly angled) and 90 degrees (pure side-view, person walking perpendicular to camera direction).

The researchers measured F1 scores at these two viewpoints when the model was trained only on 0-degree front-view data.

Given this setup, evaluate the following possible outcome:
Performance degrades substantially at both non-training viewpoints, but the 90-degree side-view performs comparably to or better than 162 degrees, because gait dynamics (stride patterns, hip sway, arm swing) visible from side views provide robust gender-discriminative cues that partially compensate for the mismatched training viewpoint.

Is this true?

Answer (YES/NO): NO